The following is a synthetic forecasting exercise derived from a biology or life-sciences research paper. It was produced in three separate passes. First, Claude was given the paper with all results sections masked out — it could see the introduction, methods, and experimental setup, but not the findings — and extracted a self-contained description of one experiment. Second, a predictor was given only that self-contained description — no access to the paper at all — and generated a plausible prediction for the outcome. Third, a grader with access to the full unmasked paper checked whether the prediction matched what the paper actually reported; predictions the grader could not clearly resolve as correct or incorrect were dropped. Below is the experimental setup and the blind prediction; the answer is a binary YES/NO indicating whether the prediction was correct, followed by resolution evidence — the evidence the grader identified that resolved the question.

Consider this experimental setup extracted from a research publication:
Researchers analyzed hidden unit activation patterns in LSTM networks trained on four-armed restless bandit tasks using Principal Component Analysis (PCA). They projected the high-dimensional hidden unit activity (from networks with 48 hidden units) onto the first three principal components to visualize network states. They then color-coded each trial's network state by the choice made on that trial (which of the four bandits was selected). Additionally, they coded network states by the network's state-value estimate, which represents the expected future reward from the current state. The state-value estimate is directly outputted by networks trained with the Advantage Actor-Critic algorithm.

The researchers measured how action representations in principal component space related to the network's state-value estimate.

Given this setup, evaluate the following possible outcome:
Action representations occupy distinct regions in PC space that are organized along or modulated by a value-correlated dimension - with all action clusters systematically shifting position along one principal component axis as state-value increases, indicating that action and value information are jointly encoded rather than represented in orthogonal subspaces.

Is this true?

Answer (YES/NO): NO